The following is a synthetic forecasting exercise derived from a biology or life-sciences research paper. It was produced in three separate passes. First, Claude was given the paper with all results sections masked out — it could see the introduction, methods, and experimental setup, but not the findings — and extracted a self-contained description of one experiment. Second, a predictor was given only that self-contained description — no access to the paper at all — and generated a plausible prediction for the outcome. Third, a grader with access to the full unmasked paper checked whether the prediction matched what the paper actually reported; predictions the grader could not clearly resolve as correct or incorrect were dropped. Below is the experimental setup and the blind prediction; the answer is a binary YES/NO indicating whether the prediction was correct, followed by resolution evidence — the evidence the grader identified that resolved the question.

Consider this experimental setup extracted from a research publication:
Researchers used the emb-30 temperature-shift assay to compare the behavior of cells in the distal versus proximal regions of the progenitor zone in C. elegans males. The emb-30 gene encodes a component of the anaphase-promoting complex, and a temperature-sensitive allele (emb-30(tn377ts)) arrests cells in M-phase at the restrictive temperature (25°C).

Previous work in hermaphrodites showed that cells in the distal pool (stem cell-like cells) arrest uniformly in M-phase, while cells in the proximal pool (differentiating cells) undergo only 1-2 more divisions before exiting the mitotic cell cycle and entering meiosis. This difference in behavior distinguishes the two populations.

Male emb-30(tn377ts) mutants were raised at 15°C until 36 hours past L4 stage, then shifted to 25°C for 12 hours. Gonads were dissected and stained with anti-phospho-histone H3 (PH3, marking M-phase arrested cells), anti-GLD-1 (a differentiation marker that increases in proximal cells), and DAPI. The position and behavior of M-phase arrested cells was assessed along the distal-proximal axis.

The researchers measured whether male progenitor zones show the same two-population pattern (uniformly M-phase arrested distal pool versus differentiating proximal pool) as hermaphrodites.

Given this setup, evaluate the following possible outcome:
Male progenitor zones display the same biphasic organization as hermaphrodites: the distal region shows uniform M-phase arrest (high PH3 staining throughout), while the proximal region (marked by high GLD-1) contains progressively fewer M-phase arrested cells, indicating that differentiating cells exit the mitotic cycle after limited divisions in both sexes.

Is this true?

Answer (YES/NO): YES